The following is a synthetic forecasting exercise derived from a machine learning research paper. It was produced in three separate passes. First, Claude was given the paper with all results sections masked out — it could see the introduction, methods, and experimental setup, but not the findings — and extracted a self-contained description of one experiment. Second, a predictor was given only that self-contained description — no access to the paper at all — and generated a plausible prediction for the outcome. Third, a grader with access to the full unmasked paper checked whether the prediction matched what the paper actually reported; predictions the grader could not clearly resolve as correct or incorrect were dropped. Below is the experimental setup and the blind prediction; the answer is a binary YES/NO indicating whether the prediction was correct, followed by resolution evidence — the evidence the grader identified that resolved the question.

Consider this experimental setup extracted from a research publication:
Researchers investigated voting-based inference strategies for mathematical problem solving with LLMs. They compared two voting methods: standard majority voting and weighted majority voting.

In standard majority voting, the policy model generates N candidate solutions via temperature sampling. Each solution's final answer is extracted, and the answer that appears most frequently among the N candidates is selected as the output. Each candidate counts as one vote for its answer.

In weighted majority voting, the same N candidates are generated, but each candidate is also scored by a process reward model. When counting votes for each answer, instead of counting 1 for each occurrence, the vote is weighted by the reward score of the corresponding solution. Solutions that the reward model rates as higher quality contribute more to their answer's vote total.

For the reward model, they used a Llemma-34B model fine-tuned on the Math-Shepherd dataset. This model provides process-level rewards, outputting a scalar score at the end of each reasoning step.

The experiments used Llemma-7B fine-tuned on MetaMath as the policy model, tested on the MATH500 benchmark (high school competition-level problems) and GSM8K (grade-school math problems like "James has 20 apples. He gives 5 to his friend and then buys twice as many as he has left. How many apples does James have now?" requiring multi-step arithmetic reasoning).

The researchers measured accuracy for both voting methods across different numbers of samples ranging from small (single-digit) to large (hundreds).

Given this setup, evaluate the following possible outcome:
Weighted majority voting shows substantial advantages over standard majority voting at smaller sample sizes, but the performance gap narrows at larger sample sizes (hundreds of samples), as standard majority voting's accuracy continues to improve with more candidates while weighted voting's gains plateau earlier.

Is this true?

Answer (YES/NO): NO